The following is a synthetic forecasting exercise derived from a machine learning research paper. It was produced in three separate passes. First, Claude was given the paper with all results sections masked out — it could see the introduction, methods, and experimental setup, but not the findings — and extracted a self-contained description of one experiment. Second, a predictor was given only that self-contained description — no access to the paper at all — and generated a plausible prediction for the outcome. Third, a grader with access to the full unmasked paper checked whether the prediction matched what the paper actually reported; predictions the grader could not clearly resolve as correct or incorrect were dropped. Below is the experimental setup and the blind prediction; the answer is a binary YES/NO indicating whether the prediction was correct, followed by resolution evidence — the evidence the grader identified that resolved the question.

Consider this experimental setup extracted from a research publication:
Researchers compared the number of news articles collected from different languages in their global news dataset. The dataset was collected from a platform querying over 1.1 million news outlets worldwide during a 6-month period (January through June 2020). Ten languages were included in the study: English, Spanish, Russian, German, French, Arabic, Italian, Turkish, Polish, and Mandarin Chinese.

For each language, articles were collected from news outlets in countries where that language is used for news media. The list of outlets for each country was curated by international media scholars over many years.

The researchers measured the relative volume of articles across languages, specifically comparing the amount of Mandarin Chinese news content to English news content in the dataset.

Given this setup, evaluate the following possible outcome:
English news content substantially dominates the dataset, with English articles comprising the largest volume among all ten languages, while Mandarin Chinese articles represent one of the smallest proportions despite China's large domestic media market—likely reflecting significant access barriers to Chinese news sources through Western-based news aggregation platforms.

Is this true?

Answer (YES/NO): YES